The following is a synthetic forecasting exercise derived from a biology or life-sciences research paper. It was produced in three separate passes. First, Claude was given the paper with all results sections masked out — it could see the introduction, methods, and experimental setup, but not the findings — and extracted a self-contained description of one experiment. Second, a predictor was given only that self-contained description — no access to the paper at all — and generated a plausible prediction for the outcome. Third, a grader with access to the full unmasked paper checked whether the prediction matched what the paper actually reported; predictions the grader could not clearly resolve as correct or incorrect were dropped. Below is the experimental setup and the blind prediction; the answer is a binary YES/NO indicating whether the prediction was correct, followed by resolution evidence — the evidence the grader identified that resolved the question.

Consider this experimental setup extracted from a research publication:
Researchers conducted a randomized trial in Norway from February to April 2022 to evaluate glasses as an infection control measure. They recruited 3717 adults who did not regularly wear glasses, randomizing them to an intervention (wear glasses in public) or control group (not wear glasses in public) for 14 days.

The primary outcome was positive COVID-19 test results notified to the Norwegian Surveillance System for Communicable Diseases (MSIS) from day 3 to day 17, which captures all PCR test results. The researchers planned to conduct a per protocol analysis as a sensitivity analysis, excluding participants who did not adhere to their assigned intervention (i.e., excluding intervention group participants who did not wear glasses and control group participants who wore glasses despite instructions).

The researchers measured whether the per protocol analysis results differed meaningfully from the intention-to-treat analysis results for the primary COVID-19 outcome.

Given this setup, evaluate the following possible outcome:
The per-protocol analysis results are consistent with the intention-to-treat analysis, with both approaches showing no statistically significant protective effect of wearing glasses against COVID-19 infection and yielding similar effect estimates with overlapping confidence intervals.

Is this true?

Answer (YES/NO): YES